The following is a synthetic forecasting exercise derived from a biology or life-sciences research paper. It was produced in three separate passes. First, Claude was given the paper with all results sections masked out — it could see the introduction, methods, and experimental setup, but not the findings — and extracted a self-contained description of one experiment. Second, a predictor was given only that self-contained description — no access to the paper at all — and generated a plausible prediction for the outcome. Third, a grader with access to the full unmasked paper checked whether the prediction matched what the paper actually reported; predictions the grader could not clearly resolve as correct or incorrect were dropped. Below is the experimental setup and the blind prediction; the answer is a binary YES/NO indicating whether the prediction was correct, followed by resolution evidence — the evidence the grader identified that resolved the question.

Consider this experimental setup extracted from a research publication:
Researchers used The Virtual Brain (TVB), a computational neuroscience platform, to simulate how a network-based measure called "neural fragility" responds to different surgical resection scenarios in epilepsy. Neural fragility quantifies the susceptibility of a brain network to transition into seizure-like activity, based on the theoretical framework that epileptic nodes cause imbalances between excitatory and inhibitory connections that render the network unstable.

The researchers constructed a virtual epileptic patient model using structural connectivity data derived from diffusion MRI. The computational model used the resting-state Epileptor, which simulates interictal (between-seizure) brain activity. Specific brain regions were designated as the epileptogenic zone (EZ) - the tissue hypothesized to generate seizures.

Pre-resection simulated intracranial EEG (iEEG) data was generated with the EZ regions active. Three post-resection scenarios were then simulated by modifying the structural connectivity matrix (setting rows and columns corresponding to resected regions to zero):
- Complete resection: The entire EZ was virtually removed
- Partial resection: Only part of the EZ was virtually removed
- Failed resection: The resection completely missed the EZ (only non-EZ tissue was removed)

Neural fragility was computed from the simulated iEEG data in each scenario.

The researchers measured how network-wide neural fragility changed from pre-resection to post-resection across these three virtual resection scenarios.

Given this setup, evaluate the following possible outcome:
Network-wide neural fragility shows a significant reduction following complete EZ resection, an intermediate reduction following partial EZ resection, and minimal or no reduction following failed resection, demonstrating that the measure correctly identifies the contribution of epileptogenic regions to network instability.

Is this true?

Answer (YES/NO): YES